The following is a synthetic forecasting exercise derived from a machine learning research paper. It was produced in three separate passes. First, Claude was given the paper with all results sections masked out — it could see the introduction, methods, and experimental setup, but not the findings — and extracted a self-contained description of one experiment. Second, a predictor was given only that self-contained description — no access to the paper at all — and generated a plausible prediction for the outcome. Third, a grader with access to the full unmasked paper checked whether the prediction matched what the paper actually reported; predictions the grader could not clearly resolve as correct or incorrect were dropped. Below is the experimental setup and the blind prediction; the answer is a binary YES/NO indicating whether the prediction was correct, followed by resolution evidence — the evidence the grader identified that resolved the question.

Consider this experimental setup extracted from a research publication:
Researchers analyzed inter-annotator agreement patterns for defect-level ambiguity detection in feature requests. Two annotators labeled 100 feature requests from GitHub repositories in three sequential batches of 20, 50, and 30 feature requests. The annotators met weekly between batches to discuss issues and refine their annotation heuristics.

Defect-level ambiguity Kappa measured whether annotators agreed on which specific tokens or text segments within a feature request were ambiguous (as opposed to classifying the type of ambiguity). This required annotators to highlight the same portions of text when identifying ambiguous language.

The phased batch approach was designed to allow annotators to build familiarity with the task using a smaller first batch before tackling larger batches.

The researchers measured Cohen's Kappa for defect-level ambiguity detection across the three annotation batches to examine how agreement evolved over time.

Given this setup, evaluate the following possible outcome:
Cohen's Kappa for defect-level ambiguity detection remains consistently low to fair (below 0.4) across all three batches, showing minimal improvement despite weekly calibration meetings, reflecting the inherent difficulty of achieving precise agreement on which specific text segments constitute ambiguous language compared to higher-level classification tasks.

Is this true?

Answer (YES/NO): NO